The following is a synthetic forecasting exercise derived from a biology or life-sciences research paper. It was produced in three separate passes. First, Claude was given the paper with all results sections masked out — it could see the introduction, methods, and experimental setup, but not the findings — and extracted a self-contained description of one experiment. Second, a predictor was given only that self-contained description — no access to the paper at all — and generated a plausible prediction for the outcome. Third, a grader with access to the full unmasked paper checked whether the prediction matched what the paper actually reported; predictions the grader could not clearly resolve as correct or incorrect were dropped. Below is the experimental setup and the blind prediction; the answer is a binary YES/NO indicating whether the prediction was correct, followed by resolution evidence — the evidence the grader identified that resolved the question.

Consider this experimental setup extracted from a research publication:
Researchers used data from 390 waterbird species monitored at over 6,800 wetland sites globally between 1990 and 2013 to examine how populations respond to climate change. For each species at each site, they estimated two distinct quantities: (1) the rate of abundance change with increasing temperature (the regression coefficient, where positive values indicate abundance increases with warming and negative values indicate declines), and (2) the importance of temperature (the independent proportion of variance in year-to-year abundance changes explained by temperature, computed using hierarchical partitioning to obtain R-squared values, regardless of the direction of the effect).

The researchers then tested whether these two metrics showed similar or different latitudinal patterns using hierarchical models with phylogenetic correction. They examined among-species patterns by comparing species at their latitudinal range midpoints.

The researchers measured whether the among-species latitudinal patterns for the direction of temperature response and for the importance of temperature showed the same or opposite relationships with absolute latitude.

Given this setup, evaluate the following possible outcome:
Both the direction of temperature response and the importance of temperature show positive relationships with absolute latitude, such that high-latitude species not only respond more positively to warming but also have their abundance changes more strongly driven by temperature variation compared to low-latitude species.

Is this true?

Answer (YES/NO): YES